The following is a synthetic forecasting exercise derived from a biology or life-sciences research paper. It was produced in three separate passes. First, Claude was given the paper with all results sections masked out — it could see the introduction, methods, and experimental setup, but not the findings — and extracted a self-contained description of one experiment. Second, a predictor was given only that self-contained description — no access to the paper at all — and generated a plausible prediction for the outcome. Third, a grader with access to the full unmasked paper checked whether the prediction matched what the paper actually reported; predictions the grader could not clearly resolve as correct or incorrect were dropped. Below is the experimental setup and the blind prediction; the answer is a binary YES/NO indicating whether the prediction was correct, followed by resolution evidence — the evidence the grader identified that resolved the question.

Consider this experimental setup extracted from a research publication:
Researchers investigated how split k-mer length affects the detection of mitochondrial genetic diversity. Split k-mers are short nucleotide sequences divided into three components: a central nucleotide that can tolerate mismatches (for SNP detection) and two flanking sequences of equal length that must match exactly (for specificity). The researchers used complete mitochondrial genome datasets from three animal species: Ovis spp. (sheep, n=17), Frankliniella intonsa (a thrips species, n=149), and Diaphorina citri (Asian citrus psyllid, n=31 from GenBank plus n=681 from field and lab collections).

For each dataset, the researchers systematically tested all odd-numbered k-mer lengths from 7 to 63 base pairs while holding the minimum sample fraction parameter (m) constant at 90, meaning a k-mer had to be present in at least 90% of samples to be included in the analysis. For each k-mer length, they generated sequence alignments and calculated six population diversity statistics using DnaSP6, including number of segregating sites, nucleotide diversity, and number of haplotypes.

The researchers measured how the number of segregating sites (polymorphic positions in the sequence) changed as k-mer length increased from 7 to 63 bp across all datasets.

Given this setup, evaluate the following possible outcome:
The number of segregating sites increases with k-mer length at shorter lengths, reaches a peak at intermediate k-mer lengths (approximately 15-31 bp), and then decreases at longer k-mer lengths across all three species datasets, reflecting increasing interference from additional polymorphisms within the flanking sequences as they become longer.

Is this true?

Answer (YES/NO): NO